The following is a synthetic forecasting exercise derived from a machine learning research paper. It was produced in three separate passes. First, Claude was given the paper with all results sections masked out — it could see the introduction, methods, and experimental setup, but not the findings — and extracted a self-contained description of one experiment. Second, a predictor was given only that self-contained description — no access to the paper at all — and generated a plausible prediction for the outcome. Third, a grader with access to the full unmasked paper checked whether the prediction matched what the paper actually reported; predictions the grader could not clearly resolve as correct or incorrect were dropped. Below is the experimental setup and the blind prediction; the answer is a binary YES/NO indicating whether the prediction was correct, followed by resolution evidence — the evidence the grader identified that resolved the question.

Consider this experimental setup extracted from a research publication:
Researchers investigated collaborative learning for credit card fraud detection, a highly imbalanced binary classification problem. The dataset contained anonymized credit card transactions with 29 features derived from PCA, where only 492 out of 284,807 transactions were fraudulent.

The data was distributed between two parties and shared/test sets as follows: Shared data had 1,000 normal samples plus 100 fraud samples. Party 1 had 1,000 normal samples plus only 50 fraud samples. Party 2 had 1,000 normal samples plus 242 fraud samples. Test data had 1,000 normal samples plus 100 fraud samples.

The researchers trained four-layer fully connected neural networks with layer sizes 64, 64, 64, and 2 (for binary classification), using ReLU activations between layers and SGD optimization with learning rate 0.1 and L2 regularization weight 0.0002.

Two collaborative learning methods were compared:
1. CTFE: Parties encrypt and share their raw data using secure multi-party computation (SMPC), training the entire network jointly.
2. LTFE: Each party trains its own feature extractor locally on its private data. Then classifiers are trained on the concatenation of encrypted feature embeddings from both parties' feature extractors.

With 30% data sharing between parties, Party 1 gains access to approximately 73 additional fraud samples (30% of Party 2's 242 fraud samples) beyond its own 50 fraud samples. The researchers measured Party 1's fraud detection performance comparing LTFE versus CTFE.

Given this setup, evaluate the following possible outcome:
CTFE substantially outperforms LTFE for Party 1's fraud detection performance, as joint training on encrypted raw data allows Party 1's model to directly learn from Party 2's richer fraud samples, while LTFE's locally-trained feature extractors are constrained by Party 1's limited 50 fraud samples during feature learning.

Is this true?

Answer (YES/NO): NO